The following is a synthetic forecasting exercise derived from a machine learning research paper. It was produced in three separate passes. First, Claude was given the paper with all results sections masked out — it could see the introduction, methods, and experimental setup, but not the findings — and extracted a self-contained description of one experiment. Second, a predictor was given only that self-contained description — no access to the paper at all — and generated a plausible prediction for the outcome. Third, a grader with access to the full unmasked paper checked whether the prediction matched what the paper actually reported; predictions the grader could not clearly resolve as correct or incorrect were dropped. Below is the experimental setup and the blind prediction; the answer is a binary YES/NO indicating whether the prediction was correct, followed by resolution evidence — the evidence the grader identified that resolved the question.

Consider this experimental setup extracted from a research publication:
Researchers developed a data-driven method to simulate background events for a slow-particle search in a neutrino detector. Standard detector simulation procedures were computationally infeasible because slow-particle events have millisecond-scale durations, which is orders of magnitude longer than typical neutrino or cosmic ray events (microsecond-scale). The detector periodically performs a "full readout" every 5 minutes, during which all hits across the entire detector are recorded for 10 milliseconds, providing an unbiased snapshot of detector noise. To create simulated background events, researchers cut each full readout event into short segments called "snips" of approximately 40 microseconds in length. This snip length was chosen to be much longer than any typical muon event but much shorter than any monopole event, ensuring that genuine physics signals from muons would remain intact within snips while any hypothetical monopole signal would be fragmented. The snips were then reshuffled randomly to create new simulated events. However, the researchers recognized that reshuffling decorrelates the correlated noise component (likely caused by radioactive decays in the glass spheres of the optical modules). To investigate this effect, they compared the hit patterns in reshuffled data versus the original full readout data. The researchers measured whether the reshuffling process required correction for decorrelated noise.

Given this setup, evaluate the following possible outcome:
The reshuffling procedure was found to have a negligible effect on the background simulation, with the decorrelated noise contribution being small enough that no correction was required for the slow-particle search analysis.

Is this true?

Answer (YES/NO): NO